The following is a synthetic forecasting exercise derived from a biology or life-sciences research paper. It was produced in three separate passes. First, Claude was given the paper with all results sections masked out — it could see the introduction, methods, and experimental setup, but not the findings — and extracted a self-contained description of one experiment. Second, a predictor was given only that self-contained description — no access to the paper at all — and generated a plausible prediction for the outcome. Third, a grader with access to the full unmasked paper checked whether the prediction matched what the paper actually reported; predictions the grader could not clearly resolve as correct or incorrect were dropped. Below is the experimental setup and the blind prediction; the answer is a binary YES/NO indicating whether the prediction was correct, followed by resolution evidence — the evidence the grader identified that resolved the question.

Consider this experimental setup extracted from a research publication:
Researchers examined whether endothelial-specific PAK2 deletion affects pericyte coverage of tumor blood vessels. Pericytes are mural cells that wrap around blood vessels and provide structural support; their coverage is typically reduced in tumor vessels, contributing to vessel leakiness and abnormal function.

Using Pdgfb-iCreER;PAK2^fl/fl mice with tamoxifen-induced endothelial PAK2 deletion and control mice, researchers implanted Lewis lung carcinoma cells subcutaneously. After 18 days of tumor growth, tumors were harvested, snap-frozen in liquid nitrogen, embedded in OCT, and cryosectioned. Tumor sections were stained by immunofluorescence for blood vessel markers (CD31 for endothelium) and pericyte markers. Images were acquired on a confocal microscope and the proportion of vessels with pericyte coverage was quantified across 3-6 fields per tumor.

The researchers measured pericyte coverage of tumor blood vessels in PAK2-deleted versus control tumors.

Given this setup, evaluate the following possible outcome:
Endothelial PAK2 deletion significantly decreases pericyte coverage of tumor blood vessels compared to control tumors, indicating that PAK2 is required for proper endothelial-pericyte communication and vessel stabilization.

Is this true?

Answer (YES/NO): NO